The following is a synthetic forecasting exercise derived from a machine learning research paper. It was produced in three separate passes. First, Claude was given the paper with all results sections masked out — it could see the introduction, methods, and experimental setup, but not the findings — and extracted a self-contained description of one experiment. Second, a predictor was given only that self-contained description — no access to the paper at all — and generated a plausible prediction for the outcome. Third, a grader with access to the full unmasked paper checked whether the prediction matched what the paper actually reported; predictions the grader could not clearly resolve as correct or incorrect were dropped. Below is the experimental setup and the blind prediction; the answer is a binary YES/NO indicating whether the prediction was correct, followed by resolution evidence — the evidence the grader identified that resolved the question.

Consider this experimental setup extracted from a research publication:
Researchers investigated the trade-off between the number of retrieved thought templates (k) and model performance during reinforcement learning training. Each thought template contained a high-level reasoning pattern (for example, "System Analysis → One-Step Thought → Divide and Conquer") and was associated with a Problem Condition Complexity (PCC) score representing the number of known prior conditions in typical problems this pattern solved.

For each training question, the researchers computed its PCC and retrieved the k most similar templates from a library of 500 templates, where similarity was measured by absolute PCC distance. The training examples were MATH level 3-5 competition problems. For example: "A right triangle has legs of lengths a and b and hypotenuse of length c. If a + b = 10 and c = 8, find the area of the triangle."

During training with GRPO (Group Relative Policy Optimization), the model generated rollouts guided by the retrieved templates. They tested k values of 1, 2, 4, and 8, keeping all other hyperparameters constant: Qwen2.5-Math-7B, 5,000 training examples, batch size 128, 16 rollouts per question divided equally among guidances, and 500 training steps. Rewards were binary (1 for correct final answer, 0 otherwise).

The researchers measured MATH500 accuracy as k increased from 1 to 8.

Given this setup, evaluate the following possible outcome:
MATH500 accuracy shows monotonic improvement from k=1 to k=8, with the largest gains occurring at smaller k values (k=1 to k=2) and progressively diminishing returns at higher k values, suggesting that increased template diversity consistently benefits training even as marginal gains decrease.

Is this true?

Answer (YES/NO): NO